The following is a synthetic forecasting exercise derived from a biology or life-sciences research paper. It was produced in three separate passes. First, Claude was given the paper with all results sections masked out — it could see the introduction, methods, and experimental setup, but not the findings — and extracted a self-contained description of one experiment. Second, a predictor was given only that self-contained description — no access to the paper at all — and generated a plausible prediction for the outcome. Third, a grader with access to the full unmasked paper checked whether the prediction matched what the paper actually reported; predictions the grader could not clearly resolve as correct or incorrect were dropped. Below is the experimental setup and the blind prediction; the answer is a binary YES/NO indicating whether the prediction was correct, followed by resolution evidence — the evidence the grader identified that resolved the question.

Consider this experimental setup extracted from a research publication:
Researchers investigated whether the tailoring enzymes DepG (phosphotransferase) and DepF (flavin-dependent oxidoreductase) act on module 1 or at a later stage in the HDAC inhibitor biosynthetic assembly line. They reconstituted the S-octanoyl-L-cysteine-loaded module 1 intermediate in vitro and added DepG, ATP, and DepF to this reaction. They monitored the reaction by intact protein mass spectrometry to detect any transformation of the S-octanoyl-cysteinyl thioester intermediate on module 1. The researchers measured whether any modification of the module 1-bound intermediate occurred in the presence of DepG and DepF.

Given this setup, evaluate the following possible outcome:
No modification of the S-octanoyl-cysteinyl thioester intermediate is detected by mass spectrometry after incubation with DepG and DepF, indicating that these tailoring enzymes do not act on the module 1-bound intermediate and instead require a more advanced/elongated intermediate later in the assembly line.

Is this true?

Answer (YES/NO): YES